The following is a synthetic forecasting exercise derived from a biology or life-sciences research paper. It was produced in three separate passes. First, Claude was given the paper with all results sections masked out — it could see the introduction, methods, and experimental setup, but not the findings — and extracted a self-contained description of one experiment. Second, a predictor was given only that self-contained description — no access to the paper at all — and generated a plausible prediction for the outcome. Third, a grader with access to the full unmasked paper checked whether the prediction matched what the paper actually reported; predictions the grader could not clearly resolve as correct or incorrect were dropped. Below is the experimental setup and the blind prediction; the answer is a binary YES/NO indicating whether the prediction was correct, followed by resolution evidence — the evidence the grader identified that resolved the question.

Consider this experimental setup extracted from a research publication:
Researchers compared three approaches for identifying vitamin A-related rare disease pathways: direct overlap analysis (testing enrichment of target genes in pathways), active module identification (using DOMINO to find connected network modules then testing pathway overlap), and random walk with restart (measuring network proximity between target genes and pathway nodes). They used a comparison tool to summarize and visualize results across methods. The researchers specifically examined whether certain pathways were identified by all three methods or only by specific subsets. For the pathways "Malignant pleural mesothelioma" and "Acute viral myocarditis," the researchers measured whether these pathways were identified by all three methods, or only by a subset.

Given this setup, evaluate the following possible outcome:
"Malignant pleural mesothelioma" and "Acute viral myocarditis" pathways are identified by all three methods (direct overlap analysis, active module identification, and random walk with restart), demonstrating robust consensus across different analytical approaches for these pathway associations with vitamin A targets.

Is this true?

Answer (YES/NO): YES